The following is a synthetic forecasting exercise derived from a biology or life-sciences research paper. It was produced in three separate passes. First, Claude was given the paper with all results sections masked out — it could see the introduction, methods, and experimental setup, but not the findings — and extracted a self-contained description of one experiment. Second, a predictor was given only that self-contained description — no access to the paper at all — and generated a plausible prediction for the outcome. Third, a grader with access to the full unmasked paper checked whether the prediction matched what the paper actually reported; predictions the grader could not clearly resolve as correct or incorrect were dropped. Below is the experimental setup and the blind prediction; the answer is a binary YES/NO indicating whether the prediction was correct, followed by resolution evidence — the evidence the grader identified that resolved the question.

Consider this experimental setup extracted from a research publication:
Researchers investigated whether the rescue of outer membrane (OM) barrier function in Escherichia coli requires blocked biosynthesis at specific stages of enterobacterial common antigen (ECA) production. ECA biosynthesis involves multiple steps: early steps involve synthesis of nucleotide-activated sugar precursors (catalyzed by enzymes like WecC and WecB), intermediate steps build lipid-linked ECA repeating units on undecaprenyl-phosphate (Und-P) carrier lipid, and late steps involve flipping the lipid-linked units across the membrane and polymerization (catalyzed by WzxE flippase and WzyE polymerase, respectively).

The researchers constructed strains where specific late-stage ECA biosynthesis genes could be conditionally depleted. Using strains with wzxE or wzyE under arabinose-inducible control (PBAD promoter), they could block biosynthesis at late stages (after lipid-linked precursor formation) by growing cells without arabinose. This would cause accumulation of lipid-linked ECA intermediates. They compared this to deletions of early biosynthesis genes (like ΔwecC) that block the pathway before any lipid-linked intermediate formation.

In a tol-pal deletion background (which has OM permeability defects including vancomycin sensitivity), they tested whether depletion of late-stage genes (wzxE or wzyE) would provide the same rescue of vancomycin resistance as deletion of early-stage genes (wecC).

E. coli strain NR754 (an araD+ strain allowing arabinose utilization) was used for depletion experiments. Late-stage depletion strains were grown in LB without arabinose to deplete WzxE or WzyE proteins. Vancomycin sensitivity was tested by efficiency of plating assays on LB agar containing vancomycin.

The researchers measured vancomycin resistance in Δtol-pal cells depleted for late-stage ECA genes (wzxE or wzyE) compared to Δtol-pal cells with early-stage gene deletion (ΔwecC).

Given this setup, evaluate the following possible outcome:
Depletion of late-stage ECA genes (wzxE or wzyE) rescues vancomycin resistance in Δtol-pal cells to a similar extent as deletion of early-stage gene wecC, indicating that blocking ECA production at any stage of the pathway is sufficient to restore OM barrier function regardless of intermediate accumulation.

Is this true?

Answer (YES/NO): NO